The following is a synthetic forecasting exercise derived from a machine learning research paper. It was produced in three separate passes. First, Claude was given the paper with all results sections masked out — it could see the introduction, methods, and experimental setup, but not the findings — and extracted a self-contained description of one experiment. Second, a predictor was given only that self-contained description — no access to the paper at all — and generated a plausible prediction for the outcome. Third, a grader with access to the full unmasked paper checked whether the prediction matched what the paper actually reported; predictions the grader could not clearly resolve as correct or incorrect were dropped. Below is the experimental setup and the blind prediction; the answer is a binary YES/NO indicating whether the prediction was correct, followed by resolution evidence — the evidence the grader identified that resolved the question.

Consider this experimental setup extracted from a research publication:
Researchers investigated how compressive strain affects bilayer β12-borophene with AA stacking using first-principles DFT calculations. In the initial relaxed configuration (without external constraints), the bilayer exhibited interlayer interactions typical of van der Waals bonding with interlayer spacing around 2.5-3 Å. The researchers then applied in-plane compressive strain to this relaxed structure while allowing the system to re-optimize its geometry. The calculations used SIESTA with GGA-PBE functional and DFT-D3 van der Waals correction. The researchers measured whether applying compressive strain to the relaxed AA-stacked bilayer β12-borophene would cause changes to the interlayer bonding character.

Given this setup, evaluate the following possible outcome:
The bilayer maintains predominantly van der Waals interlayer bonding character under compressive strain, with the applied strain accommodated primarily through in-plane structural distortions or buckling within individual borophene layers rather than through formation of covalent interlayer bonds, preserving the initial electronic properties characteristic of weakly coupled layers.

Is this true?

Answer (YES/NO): NO